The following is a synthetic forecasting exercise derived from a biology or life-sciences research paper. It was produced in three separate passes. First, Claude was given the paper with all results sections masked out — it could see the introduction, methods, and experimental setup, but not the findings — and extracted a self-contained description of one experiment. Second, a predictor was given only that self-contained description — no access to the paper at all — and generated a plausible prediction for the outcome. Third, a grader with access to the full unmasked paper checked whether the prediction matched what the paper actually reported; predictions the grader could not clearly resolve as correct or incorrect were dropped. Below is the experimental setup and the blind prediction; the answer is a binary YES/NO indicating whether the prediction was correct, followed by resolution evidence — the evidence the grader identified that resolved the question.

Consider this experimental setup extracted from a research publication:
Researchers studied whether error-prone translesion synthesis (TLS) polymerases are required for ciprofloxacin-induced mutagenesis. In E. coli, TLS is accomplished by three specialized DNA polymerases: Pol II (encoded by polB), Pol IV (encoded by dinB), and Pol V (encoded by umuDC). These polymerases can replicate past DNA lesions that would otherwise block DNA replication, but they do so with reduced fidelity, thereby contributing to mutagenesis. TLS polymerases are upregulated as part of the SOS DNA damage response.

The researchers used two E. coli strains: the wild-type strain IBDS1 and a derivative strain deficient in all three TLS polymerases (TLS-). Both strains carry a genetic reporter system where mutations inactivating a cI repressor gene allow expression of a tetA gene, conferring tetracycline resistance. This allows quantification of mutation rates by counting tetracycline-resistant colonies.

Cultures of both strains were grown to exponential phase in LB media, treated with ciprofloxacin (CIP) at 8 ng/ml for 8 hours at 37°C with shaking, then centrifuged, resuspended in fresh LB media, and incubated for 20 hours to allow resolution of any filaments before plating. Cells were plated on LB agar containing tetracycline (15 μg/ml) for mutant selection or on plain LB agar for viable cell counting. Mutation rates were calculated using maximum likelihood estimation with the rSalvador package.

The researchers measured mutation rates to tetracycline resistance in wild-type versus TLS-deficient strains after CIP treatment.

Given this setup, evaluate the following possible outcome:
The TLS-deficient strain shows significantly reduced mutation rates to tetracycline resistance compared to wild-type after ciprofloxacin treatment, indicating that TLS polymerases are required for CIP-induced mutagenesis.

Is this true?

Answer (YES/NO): NO